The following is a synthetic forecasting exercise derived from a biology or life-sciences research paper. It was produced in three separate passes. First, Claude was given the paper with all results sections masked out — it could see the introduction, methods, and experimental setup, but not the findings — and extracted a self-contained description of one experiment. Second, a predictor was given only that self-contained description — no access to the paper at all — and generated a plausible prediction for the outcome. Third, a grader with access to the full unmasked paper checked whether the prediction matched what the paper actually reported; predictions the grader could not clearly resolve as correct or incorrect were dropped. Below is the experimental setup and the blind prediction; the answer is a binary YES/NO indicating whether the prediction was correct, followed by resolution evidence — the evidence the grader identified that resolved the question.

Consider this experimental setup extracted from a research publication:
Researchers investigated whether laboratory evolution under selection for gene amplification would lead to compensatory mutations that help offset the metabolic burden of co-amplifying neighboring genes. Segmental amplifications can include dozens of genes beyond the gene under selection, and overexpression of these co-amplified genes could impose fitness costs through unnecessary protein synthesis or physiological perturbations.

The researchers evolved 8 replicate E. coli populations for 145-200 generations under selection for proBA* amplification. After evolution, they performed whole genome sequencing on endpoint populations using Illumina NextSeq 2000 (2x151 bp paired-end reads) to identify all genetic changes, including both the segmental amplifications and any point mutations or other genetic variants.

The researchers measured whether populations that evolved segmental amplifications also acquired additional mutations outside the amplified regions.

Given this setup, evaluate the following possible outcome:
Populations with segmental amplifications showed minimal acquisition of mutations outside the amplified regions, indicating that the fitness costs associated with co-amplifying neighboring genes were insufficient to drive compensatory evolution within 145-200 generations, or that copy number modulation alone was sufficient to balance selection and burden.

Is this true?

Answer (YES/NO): NO